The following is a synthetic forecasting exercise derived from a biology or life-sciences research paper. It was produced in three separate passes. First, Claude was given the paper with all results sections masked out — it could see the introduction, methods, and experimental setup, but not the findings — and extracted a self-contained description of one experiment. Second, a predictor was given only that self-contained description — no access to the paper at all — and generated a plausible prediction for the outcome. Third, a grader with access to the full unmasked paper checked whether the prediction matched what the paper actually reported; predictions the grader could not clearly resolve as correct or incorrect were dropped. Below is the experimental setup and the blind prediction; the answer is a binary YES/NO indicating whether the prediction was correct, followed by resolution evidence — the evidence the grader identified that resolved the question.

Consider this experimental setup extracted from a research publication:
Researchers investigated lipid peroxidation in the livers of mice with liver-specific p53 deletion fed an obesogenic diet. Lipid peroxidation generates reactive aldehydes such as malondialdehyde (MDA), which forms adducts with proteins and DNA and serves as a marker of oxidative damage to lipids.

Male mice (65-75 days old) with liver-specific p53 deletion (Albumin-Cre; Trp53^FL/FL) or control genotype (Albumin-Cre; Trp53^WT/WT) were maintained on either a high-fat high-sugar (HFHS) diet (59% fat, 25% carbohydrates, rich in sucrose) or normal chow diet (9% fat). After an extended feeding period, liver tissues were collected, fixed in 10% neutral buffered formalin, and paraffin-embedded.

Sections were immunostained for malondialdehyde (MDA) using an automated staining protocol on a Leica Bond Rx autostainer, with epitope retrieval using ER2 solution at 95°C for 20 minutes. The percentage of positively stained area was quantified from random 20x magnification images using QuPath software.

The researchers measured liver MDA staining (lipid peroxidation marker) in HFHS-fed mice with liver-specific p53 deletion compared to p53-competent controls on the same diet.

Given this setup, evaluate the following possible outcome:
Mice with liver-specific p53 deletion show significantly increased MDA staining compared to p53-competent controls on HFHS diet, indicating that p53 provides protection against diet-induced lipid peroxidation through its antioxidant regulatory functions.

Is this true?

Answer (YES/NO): YES